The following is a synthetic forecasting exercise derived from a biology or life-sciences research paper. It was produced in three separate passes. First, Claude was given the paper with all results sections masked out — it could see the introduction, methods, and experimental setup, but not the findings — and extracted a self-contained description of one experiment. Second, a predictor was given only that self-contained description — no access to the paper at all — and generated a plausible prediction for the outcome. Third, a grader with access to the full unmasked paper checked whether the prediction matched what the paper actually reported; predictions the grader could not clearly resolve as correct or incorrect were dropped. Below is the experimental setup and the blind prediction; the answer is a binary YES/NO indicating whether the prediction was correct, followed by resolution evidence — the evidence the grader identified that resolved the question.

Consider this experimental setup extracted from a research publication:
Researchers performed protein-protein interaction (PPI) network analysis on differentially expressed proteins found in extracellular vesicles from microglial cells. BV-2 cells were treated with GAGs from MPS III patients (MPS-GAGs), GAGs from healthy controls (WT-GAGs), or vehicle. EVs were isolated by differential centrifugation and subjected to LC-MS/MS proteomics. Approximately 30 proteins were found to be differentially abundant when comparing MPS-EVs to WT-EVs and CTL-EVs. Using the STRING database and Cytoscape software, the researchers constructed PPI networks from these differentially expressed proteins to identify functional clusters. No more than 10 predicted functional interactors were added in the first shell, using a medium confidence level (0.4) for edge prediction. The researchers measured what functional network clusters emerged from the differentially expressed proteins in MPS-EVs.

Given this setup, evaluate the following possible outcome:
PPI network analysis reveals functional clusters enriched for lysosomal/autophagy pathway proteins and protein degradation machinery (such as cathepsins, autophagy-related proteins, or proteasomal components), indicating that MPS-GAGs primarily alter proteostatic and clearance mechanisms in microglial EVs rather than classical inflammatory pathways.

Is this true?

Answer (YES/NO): NO